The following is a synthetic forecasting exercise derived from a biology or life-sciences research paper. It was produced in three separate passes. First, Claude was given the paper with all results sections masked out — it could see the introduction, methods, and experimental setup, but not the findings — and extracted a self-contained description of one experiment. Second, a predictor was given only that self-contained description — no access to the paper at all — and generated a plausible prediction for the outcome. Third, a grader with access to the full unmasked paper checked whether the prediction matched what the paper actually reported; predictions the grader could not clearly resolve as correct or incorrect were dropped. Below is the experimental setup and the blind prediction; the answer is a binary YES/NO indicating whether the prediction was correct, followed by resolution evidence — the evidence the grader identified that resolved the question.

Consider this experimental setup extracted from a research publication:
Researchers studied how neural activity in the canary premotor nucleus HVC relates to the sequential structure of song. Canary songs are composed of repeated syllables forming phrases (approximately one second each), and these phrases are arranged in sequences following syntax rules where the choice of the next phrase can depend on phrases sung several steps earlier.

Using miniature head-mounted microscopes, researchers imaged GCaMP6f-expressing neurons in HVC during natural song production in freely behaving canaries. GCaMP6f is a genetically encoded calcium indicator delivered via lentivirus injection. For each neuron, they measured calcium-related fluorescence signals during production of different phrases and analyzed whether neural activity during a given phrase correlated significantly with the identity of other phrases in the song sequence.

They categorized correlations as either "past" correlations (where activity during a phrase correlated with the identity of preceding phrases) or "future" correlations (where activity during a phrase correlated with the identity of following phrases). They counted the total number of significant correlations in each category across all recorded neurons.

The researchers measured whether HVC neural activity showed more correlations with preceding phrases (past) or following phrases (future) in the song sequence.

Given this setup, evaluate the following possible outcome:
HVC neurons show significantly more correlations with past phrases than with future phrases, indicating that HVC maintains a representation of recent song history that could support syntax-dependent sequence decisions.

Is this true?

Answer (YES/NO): YES